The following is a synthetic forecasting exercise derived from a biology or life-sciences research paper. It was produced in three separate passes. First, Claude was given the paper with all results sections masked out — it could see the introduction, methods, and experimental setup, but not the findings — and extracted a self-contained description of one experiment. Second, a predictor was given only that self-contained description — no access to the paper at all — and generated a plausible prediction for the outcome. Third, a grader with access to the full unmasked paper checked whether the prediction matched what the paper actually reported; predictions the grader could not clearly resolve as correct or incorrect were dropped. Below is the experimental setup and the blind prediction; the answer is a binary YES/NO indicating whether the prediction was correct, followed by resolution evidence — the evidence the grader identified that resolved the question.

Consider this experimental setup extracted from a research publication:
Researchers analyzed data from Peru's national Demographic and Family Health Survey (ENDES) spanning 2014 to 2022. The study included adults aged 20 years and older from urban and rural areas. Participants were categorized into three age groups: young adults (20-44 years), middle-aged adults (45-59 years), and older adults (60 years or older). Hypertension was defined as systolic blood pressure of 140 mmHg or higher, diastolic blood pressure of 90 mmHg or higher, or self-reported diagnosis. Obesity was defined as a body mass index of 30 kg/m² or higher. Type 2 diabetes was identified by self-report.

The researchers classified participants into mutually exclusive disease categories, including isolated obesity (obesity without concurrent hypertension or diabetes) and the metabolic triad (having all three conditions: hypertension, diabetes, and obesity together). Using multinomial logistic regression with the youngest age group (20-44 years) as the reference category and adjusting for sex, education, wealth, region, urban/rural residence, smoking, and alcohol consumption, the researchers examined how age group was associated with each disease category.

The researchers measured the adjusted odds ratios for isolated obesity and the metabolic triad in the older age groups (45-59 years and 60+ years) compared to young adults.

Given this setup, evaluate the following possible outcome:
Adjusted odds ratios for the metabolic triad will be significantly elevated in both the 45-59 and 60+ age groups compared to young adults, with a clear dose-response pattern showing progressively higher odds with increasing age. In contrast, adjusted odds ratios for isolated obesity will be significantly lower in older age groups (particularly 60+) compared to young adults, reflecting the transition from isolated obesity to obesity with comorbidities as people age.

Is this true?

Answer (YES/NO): NO